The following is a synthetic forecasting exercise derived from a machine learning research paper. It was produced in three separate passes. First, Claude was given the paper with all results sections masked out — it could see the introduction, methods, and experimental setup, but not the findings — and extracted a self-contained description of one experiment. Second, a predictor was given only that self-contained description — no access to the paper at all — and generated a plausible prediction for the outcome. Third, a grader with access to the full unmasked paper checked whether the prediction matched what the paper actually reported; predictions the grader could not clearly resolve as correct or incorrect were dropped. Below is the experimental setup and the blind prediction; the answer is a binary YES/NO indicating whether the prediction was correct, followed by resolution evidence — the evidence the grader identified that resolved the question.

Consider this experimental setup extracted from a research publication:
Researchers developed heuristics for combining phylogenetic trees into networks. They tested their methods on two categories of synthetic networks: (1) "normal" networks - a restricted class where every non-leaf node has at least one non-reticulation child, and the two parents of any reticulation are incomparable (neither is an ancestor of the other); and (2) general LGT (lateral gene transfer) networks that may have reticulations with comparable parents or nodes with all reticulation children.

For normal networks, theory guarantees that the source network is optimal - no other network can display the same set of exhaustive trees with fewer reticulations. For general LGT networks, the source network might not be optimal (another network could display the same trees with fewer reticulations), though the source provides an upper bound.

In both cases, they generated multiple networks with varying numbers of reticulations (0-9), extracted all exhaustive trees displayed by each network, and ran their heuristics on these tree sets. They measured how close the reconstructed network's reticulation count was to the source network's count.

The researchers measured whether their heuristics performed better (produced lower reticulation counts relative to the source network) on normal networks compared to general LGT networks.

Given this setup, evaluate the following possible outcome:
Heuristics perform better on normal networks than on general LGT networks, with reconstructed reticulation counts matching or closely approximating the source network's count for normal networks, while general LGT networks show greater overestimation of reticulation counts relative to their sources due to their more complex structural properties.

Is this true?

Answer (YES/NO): NO